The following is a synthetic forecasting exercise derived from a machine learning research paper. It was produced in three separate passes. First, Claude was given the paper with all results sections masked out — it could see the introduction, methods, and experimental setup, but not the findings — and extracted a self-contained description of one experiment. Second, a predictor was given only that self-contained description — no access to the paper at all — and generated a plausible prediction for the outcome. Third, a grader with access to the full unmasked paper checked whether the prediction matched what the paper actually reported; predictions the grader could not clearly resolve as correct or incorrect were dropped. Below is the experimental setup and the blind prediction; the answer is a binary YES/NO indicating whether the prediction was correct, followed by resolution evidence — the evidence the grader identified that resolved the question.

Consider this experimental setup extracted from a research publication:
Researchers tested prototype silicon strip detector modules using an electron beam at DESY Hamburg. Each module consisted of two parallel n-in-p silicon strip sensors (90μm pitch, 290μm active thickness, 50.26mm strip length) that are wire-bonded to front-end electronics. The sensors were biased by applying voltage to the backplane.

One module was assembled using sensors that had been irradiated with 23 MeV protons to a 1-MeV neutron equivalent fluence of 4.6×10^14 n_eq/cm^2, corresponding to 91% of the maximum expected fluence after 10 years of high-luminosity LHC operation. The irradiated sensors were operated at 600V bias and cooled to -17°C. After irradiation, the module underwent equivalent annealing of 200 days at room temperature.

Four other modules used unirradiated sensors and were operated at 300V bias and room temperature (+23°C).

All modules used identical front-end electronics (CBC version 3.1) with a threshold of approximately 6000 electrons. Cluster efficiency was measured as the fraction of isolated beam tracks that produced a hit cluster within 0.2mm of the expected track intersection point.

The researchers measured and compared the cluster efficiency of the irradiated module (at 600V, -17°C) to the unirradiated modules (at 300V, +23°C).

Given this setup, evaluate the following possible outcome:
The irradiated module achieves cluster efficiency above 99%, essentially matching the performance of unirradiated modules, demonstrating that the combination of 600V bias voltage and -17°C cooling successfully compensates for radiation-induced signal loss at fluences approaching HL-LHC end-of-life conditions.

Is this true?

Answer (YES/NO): NO